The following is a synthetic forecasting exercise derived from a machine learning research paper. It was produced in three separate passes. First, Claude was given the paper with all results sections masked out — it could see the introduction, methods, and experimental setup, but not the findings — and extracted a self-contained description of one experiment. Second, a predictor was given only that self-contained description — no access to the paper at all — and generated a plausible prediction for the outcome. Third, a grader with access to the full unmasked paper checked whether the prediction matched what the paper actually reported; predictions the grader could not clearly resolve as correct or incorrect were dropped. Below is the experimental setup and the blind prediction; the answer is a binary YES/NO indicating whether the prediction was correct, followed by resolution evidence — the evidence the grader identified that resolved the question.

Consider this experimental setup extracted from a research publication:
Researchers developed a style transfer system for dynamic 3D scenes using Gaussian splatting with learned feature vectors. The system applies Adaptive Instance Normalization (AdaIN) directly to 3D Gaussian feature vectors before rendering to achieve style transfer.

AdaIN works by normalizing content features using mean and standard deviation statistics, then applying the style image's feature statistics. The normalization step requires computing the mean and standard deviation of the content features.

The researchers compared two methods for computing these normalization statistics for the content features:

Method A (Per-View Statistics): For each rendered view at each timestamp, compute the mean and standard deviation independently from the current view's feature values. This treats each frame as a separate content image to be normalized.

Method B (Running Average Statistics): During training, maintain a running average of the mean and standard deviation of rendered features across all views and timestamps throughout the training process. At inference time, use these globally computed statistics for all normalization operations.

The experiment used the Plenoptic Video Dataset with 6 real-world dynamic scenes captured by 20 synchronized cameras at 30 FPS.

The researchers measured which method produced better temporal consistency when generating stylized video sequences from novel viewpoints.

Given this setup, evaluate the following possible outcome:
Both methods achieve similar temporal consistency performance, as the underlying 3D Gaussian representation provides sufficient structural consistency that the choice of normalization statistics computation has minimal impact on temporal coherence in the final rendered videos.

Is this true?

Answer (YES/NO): NO